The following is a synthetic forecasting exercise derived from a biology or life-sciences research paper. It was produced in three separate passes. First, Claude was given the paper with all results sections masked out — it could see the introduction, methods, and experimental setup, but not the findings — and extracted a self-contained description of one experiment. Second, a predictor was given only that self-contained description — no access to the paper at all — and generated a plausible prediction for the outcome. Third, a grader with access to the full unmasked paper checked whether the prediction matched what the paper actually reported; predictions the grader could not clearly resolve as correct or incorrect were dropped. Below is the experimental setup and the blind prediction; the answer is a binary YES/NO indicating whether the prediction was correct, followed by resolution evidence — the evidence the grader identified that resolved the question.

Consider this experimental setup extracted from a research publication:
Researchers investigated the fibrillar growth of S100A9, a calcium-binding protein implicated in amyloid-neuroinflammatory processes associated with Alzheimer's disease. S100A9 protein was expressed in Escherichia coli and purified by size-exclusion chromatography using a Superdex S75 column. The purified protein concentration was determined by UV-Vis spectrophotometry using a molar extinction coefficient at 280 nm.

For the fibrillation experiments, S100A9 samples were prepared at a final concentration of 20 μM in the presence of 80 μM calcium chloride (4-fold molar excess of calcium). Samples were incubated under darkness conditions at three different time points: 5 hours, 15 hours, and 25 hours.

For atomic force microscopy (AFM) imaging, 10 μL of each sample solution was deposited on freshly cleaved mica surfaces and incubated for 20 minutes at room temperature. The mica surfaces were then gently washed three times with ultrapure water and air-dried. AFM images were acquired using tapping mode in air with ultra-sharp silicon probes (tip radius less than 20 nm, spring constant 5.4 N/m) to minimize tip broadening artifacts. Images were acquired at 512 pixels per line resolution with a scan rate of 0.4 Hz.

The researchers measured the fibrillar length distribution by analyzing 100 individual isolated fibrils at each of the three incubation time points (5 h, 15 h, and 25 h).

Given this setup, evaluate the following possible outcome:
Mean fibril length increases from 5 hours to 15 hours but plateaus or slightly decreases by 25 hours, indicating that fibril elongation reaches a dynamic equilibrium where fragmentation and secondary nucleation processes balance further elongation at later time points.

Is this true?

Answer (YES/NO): NO